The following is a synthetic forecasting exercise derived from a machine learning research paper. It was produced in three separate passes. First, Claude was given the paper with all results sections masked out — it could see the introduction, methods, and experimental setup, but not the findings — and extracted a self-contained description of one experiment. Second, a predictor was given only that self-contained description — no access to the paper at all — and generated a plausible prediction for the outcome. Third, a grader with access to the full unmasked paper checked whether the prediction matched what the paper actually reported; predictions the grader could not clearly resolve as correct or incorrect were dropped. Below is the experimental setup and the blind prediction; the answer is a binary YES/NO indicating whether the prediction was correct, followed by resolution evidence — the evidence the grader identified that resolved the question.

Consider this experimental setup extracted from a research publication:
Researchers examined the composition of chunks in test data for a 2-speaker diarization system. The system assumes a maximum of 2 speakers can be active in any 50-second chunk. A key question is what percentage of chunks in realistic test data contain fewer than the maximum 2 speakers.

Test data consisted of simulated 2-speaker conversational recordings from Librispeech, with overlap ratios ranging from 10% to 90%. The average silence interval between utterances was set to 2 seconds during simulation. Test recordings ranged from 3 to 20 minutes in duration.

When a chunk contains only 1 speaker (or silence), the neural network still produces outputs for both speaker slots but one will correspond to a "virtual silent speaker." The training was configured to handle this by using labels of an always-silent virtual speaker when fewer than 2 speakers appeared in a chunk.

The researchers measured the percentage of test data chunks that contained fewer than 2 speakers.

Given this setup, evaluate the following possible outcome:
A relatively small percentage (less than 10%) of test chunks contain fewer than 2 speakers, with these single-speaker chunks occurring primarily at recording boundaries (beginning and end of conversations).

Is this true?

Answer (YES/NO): NO